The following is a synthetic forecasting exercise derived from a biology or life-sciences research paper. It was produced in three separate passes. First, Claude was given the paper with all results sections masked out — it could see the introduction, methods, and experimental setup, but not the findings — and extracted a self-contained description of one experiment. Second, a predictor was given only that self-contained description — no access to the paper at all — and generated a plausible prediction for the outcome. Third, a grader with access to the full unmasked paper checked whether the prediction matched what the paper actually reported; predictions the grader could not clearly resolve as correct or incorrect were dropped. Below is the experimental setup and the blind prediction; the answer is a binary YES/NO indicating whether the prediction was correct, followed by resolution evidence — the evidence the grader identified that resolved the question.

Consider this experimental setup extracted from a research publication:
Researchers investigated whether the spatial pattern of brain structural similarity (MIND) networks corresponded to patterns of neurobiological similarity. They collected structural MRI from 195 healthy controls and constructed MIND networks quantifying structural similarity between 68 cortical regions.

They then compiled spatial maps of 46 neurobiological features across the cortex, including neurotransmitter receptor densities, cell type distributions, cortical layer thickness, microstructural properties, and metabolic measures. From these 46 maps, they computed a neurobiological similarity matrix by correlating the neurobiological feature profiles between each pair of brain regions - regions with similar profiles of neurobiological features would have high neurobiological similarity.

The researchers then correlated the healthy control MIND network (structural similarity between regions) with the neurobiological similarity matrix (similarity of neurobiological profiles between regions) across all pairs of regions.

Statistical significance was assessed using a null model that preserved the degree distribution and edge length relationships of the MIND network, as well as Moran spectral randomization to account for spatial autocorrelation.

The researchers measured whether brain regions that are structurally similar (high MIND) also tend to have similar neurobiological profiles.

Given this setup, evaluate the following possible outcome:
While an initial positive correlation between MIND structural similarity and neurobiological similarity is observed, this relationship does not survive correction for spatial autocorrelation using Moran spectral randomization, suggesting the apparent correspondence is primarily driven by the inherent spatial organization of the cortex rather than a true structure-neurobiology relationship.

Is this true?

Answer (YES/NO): NO